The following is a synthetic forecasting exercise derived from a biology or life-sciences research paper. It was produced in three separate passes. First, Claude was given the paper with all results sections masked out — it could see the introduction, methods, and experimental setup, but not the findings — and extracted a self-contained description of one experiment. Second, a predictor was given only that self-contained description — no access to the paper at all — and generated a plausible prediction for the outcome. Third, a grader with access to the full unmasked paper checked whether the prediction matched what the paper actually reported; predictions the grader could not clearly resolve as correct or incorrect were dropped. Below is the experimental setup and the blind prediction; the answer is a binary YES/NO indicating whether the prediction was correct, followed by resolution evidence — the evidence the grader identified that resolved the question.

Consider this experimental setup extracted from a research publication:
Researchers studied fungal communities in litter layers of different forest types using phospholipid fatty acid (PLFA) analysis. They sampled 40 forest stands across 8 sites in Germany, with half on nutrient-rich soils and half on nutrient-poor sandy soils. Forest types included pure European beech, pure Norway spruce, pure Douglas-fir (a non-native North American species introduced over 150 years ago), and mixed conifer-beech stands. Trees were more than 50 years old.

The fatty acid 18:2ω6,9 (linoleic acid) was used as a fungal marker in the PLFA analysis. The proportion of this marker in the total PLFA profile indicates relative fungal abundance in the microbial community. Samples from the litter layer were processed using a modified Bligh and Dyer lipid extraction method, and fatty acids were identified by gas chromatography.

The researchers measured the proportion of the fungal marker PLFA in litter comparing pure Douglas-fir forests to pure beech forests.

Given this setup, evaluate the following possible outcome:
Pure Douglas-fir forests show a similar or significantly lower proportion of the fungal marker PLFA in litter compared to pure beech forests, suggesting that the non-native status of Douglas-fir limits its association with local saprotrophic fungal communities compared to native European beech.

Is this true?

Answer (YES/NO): YES